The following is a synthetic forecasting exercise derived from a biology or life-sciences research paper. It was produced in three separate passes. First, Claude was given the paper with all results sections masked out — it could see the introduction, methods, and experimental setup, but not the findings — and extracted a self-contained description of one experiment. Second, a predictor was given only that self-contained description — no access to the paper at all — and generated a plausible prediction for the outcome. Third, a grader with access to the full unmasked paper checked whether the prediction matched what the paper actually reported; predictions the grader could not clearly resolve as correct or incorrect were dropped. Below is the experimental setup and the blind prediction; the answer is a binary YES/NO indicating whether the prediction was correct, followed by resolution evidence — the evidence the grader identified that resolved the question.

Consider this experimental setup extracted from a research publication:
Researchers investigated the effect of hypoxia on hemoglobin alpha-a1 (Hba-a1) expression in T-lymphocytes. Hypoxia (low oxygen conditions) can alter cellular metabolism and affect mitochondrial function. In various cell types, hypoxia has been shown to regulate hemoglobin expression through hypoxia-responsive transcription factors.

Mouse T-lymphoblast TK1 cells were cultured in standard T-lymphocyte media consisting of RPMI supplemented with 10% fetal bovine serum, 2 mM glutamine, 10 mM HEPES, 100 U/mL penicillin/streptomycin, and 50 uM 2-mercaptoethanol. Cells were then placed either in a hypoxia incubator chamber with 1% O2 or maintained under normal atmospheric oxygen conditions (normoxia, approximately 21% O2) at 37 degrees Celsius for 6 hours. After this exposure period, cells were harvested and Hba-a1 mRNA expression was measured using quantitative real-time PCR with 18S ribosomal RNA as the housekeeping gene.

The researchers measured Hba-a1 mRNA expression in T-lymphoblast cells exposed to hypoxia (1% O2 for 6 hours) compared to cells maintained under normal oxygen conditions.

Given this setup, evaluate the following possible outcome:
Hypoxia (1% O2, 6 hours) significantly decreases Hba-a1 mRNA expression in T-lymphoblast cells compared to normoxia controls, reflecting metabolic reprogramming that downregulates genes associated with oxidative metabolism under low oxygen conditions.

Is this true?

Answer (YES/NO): NO